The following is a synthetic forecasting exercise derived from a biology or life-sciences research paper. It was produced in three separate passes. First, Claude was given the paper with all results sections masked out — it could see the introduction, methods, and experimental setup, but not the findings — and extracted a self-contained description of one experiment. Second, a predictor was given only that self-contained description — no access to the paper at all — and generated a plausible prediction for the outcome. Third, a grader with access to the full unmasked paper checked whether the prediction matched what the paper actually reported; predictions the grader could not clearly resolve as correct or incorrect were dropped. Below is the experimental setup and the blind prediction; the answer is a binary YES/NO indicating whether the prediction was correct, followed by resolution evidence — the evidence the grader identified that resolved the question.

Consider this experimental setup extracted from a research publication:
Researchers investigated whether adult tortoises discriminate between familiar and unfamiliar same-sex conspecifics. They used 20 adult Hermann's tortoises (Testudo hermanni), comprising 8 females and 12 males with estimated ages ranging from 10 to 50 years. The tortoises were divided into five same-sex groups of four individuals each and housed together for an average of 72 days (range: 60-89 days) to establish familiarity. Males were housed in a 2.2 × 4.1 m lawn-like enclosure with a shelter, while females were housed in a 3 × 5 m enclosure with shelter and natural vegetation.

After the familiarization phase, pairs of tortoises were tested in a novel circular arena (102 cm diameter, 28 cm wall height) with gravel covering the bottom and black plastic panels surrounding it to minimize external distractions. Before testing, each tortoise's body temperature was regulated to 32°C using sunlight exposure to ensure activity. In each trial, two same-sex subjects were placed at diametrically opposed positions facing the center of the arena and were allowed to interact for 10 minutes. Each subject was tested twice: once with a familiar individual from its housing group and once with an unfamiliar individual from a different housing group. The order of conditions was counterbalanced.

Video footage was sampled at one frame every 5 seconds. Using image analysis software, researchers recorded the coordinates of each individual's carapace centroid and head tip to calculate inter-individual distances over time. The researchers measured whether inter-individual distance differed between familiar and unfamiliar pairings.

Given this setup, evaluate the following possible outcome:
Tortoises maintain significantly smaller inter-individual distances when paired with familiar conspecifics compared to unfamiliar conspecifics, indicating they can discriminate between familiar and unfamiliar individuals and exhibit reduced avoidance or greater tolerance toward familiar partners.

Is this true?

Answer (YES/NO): NO